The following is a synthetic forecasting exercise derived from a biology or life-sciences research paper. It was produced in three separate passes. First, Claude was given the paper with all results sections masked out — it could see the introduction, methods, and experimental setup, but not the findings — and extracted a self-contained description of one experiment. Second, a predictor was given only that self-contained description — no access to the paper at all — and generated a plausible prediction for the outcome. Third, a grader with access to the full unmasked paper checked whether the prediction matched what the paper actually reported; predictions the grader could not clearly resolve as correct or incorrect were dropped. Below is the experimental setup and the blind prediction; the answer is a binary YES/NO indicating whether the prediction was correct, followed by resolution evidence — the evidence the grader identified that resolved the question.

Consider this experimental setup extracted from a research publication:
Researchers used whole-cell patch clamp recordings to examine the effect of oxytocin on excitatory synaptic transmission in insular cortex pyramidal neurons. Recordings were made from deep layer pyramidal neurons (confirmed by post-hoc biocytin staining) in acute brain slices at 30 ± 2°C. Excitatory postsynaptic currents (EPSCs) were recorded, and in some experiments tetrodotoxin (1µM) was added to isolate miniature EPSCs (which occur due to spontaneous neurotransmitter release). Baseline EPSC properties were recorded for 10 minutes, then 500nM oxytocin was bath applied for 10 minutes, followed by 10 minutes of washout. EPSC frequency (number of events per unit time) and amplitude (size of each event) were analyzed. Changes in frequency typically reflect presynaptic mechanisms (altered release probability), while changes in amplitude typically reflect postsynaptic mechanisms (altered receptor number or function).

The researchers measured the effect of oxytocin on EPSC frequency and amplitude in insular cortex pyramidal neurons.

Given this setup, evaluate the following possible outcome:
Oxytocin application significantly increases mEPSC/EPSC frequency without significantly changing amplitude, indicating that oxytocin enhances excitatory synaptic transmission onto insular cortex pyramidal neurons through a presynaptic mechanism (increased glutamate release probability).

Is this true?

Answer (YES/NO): NO